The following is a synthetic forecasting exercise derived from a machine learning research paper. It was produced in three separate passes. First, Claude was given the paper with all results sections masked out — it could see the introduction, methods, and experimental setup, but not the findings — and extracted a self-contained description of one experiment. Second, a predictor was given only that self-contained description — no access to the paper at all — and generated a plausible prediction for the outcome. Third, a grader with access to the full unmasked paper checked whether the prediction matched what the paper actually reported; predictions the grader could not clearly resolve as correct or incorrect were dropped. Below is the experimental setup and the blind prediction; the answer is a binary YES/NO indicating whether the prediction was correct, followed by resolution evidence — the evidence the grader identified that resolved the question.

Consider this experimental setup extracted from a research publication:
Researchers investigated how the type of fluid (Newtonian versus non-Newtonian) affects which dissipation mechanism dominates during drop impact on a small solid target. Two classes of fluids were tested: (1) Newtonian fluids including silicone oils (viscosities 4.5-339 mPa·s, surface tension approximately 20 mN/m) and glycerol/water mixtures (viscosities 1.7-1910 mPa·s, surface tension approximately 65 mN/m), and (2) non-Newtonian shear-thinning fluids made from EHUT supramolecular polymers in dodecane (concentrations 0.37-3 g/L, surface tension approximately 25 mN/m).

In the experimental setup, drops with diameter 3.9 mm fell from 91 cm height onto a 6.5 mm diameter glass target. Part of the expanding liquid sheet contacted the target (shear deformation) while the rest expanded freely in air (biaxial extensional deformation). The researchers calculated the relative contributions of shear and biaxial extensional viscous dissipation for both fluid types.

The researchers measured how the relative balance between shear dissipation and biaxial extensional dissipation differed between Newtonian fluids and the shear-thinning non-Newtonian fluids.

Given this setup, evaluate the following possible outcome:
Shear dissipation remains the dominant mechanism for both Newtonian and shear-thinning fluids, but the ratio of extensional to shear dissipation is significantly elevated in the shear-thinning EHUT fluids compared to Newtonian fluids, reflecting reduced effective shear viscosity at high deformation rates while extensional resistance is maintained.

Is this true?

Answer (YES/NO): NO